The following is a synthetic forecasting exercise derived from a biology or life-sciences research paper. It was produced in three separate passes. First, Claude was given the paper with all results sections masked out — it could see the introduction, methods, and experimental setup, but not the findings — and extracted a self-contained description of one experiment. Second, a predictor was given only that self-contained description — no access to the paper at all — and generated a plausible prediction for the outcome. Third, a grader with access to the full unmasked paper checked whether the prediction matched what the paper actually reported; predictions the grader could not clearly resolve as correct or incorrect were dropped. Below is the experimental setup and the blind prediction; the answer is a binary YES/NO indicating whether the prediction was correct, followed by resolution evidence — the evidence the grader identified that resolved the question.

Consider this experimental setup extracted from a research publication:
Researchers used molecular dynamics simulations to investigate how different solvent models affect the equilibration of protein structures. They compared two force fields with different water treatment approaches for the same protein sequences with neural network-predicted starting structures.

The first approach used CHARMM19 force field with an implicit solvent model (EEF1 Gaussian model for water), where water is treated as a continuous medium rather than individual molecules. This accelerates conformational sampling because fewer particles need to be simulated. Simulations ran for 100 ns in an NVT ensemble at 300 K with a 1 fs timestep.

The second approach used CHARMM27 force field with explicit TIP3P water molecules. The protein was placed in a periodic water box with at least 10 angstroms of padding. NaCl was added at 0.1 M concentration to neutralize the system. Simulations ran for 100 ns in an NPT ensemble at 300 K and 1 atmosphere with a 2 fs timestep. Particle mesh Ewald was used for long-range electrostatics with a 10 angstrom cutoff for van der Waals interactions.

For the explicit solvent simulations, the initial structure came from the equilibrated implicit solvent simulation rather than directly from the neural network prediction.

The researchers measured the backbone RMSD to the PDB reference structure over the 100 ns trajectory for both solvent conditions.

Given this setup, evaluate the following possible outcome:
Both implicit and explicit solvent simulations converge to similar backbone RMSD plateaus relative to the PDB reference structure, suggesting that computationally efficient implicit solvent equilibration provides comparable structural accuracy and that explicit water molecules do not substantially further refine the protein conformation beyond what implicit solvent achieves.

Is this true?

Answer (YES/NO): NO